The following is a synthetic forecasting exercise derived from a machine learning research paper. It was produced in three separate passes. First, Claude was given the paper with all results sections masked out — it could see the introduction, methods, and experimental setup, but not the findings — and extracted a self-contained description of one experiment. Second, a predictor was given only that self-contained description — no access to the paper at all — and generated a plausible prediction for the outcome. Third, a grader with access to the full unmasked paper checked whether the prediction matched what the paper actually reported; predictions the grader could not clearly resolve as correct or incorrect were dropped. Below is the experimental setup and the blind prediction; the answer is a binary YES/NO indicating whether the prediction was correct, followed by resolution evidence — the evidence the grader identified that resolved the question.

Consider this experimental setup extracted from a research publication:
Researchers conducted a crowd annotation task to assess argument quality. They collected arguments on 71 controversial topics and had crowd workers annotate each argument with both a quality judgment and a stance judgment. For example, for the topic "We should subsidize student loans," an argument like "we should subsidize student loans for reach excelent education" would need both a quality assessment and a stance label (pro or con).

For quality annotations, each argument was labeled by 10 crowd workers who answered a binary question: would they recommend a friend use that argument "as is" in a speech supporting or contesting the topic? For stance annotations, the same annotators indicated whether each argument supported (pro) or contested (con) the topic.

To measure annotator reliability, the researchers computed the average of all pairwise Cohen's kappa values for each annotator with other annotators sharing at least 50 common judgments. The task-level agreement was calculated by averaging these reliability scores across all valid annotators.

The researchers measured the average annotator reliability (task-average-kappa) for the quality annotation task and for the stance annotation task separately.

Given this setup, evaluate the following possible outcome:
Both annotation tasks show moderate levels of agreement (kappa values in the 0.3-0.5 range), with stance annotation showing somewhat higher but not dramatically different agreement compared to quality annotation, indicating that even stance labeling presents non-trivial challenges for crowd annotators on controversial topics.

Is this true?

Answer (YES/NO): NO